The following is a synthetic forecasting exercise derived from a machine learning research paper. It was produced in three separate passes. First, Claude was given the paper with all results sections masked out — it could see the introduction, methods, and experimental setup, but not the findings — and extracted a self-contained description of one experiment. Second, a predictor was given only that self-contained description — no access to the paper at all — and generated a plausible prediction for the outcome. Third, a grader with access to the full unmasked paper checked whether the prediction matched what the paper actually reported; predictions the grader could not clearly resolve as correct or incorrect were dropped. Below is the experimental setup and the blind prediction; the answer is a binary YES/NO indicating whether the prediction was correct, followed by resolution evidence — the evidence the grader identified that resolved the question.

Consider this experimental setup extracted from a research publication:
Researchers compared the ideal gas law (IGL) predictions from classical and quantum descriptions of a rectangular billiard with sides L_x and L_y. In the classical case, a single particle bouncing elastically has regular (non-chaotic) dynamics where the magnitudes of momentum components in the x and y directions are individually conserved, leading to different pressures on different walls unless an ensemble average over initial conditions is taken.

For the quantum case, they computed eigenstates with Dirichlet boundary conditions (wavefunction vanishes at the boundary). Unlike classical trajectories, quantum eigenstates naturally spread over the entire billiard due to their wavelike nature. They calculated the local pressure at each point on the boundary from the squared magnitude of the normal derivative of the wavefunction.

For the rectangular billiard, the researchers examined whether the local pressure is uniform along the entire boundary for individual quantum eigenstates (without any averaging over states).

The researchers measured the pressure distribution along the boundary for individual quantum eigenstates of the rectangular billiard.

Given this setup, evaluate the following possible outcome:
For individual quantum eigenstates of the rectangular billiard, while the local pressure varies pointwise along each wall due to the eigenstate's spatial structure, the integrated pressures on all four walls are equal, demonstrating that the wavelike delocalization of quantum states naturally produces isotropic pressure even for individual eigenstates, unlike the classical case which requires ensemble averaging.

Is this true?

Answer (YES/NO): NO